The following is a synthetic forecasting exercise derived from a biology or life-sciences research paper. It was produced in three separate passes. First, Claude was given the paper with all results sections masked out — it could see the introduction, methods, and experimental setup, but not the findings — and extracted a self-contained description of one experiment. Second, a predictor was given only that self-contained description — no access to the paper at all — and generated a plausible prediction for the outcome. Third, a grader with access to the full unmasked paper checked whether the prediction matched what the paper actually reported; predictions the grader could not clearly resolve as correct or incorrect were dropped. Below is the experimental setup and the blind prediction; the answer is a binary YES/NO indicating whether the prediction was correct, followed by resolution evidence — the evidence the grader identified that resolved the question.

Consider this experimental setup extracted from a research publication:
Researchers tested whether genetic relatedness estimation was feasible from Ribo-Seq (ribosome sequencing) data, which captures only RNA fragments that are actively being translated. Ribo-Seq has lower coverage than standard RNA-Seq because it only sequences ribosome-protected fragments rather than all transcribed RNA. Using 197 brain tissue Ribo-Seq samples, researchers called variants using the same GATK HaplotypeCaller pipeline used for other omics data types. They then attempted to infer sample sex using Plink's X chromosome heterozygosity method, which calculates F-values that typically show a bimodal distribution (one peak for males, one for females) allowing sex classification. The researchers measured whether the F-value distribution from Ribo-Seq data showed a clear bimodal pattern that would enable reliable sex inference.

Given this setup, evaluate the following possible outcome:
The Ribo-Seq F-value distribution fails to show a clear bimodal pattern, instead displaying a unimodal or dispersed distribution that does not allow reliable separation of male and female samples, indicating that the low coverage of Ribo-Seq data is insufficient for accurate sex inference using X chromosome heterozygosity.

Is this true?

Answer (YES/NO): YES